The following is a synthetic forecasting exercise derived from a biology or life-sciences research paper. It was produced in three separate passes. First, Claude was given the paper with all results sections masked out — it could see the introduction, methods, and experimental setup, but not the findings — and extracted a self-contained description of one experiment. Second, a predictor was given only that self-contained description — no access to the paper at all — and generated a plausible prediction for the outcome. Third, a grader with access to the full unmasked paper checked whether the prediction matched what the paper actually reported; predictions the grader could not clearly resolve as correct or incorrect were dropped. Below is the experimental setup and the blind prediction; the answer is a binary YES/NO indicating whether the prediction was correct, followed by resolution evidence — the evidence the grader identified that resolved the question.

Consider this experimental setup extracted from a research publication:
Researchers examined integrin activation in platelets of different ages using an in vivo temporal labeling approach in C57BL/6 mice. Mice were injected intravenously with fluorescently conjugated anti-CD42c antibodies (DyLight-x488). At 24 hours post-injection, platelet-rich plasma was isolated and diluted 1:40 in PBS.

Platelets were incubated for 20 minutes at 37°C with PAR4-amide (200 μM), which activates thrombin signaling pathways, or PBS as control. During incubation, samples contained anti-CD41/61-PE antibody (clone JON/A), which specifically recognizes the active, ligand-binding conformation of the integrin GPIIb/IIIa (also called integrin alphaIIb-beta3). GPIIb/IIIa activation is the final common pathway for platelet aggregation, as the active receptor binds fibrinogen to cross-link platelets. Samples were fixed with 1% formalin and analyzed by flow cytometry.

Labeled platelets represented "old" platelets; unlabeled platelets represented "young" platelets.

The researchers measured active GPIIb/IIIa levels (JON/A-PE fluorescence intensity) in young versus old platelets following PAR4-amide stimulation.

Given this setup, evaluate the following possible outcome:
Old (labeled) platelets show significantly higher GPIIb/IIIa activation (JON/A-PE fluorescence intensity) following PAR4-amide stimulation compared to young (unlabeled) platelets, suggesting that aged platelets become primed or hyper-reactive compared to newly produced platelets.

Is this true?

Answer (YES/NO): YES